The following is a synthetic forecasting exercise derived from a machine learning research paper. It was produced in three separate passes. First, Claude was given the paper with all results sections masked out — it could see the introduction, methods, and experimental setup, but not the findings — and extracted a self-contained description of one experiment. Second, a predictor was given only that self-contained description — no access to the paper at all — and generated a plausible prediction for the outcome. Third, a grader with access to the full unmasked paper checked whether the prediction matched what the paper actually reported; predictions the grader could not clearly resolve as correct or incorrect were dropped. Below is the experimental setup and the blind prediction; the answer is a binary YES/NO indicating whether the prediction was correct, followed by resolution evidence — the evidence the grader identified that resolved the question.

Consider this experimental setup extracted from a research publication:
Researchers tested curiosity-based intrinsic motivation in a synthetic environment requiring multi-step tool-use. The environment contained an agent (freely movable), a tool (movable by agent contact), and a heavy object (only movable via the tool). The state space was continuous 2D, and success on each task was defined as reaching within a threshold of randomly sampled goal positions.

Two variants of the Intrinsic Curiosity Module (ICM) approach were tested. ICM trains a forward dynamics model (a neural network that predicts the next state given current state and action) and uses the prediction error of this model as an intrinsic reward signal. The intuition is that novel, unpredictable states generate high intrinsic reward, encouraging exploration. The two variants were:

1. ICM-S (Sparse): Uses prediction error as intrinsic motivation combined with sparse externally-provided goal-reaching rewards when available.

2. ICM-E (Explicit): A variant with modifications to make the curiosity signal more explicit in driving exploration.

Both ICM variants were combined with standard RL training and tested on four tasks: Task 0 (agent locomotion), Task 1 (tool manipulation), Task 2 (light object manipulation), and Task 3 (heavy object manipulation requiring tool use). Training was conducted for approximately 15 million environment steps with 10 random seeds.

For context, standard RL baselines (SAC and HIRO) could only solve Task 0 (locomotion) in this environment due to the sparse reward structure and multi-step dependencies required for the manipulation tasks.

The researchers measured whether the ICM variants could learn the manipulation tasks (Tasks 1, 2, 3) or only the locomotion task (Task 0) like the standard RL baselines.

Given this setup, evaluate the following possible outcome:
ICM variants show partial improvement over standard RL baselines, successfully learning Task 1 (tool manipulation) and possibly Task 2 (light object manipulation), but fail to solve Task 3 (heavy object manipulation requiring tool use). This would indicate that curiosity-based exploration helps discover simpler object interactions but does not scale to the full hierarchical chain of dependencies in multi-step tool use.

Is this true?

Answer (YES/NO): NO